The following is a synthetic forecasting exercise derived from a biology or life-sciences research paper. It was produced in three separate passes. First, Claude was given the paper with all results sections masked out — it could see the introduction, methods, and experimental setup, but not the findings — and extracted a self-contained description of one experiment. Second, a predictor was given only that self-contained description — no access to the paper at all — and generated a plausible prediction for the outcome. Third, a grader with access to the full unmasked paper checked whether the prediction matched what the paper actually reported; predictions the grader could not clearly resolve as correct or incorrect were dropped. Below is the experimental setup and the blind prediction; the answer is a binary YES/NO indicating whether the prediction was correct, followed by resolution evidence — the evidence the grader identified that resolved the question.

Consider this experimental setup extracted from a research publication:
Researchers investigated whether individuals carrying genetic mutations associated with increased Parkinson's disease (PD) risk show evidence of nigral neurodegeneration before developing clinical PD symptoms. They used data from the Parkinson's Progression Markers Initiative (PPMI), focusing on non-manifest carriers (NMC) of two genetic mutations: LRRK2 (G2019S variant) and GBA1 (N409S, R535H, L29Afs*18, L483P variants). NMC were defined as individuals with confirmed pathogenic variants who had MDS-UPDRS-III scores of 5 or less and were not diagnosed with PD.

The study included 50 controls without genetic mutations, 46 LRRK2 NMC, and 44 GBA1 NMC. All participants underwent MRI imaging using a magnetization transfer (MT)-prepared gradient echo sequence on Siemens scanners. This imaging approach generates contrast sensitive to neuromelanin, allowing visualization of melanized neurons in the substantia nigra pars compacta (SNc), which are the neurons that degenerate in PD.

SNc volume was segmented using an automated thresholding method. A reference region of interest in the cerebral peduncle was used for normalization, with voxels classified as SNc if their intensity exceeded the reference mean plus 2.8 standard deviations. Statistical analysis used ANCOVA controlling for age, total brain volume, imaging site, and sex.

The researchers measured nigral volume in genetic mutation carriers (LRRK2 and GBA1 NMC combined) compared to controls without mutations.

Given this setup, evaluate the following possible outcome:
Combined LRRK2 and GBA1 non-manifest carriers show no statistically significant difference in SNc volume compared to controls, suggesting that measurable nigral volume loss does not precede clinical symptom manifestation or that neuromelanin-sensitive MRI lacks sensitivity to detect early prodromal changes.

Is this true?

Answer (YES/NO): YES